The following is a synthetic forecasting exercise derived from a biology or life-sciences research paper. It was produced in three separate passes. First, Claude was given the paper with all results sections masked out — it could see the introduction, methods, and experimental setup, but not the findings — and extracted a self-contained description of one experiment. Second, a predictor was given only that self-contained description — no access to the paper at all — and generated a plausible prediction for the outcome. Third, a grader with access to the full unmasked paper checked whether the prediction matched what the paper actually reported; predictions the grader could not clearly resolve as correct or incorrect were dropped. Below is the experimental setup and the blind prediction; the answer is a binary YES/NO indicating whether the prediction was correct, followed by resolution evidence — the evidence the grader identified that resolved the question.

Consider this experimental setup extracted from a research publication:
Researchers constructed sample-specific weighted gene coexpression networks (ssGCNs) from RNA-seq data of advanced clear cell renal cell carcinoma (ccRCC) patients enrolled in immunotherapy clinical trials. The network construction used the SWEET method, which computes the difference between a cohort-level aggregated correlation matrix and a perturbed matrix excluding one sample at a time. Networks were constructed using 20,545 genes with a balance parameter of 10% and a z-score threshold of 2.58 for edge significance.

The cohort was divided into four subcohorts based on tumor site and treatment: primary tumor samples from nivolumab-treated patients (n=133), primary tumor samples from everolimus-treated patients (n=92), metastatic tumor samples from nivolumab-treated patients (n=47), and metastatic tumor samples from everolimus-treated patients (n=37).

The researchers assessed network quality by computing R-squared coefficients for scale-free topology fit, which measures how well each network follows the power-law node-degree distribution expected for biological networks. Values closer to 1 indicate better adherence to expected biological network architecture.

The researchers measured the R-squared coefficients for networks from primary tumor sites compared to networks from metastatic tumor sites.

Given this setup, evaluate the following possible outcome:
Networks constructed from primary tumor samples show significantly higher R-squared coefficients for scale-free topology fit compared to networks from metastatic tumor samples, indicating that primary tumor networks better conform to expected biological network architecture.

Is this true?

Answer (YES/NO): YES